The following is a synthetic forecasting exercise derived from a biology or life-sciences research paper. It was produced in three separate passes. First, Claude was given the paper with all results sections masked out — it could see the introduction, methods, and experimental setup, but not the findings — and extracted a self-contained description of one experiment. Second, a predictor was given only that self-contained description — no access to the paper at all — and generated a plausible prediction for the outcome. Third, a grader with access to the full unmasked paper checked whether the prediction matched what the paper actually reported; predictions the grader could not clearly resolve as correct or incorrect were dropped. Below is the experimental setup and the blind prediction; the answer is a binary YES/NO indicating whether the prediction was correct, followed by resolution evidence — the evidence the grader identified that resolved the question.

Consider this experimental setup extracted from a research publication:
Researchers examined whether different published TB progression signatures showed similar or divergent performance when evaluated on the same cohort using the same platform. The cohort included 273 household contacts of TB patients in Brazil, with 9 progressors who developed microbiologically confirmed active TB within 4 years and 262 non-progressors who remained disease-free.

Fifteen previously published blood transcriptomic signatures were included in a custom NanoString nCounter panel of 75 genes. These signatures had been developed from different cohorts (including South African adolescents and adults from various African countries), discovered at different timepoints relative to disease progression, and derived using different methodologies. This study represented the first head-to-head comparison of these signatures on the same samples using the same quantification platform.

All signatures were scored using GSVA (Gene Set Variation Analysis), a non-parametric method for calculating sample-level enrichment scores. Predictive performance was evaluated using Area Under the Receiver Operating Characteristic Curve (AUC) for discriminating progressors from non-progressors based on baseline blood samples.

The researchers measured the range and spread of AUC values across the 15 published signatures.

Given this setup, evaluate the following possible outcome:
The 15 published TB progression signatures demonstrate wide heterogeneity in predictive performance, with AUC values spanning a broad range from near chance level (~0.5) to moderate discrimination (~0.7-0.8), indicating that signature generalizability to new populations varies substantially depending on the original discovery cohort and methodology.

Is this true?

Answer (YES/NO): NO